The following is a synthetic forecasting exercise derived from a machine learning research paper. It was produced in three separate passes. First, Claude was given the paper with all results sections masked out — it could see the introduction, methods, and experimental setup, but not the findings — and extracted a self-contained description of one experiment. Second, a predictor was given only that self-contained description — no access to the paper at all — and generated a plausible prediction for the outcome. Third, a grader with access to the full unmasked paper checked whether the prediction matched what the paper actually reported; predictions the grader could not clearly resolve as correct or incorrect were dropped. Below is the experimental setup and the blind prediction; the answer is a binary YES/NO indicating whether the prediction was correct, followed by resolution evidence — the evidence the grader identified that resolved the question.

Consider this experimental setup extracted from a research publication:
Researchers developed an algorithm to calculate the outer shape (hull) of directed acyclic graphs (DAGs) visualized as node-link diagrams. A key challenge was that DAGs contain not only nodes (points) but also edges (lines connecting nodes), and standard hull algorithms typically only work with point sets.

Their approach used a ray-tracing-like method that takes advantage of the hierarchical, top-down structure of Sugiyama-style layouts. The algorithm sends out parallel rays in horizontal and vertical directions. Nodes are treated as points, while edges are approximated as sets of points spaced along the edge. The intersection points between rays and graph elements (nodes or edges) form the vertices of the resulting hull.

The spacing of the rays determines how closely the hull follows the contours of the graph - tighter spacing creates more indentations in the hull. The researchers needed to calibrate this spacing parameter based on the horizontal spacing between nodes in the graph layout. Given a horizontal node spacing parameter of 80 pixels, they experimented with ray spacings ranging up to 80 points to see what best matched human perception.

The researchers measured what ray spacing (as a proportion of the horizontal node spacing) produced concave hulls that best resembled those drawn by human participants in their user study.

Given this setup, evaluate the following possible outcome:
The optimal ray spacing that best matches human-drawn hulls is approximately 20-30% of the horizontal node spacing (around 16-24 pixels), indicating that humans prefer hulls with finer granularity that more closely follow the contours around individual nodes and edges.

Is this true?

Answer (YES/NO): YES